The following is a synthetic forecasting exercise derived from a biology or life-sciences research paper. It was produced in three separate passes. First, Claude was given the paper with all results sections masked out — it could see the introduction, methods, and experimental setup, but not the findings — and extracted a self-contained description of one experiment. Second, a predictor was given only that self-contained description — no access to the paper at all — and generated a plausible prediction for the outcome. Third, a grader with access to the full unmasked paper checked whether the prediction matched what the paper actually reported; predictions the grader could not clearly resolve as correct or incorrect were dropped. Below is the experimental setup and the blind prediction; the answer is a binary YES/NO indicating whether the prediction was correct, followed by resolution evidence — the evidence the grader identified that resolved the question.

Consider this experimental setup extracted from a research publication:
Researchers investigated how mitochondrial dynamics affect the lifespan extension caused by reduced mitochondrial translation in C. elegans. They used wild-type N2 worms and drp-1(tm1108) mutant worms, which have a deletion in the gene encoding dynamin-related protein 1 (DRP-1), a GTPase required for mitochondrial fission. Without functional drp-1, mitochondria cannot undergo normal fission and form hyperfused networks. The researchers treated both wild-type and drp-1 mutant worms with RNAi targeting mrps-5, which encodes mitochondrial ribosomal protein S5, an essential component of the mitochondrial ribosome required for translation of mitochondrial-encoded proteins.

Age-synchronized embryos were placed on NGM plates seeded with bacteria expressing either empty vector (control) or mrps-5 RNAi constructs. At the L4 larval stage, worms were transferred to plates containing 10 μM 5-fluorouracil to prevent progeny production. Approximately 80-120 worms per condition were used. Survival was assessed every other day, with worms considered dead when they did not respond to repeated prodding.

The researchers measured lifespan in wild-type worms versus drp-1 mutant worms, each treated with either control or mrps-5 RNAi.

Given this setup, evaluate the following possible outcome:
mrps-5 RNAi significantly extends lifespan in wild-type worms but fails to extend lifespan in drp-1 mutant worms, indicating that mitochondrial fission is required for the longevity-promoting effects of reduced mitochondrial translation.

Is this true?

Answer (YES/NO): NO